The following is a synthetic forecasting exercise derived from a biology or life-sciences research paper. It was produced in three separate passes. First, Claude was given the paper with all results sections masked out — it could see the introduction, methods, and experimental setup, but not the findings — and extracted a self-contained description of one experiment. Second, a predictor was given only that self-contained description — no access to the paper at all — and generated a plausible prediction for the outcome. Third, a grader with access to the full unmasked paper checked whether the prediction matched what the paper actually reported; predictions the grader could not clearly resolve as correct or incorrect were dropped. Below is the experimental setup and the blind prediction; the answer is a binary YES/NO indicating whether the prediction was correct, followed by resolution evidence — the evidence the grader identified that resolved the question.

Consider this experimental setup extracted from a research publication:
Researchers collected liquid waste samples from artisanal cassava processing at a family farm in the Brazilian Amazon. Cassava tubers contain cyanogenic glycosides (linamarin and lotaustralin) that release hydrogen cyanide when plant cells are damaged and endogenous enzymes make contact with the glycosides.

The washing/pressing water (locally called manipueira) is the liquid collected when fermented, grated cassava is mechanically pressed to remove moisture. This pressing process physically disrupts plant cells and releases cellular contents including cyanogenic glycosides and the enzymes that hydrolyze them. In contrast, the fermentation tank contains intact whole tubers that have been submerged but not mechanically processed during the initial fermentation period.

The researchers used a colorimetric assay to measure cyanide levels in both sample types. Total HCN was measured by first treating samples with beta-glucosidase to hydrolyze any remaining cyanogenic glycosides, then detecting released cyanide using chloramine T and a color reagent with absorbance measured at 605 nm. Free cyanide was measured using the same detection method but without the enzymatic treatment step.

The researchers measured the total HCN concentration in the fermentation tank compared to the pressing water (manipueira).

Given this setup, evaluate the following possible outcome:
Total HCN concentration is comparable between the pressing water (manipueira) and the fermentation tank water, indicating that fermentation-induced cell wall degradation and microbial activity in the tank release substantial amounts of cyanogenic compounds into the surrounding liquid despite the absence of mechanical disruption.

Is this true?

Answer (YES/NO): NO